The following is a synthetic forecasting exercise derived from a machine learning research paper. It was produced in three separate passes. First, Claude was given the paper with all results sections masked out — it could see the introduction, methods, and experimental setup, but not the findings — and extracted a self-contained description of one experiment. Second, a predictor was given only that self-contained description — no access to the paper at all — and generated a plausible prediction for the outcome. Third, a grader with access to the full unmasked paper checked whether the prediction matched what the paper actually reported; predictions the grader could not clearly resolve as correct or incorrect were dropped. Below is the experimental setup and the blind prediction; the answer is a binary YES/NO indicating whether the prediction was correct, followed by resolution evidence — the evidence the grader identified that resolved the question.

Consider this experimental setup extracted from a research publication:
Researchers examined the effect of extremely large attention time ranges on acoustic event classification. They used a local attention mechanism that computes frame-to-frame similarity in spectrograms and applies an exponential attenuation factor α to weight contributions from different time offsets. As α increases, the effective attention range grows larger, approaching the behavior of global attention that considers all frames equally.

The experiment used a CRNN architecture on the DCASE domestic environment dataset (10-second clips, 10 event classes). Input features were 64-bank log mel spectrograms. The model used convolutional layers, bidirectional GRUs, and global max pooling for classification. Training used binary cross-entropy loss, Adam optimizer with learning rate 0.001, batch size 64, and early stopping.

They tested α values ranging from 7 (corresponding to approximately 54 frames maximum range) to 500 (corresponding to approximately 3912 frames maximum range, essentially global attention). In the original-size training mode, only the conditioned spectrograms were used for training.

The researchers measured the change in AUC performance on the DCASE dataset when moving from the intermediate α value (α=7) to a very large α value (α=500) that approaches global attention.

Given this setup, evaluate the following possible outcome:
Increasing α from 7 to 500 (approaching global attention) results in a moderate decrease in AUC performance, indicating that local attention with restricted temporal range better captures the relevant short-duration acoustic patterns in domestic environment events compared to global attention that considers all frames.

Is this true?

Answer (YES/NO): NO